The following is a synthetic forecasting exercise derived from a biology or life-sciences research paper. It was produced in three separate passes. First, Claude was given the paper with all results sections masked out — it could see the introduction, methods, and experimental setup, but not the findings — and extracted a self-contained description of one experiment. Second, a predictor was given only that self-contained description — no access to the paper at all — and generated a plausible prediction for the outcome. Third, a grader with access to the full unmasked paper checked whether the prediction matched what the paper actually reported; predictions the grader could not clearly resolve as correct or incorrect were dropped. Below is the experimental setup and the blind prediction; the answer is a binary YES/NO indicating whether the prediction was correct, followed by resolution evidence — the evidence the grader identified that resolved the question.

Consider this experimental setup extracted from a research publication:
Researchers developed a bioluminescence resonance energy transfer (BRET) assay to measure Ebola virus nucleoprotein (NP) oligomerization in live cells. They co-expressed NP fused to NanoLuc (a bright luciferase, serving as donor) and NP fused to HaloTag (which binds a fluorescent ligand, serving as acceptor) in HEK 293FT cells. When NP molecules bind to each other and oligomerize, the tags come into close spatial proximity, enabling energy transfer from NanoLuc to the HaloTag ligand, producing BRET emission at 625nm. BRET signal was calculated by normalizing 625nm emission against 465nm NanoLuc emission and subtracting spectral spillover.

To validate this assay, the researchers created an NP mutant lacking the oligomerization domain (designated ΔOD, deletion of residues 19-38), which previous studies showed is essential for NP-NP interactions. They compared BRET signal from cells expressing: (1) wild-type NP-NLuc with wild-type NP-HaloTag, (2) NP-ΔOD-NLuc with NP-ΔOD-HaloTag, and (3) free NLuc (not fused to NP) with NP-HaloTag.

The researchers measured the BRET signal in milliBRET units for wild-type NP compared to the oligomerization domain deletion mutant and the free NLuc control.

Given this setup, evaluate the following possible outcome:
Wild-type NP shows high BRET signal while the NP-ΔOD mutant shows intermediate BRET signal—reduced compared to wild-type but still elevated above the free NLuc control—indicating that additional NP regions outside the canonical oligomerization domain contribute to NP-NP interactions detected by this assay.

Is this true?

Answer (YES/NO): NO